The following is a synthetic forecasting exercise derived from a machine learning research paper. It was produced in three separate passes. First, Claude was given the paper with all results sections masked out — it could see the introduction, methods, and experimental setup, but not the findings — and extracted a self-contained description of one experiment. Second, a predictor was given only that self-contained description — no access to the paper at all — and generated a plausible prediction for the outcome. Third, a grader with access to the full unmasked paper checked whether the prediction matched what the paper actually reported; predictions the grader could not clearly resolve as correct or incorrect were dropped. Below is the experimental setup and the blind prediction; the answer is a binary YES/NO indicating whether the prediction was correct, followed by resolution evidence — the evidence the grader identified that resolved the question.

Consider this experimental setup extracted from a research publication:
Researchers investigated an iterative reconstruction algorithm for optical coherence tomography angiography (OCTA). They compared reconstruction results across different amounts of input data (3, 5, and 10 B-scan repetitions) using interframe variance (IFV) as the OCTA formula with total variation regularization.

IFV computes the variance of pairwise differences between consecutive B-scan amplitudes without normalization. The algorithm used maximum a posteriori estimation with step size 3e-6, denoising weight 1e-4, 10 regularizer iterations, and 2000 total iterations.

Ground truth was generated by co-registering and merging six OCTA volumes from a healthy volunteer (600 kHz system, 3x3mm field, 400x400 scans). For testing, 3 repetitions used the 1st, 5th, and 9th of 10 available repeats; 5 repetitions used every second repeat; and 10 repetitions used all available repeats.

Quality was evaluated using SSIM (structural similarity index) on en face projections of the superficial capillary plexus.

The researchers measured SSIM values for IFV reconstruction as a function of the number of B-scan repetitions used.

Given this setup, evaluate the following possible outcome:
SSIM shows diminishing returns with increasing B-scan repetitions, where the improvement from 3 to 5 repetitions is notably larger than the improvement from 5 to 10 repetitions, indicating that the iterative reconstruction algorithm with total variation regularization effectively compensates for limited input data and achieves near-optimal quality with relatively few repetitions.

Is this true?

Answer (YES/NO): YES